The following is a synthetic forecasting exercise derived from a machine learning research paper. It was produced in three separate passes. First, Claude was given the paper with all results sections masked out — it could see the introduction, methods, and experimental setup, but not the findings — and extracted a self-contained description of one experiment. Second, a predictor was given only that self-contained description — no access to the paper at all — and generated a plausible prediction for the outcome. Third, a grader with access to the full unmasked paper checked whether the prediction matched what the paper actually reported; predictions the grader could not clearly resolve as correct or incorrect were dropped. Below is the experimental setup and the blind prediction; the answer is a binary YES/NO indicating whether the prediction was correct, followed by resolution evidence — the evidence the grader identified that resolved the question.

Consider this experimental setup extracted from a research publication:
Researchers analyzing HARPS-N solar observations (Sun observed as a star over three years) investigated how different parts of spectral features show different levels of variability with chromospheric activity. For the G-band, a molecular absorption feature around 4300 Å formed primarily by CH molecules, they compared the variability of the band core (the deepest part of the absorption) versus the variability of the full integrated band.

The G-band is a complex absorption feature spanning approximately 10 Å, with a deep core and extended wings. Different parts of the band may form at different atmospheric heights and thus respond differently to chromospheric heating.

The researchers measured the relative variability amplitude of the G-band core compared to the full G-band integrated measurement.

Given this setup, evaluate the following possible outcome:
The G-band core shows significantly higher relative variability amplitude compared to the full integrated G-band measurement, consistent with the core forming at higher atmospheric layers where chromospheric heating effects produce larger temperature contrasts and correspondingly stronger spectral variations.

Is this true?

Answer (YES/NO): YES